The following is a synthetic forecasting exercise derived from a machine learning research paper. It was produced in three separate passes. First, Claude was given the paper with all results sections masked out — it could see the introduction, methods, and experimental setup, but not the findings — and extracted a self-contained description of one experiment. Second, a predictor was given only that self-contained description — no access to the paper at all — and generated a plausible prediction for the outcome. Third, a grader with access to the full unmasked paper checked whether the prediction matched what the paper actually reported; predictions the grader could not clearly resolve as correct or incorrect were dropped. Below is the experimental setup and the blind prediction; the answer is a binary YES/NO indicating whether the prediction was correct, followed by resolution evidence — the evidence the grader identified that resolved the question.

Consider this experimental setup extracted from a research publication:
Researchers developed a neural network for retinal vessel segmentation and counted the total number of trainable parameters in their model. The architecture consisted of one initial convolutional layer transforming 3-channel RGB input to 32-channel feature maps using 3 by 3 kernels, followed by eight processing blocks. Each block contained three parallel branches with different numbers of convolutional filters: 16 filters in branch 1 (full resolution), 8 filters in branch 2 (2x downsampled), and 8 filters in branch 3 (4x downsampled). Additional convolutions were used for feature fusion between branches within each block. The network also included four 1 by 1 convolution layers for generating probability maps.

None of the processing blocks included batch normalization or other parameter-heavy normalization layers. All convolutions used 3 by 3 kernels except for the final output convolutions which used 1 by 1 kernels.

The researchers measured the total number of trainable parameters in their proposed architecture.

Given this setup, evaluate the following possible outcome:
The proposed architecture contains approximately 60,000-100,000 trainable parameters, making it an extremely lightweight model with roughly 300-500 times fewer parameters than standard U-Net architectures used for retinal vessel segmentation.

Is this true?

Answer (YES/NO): NO